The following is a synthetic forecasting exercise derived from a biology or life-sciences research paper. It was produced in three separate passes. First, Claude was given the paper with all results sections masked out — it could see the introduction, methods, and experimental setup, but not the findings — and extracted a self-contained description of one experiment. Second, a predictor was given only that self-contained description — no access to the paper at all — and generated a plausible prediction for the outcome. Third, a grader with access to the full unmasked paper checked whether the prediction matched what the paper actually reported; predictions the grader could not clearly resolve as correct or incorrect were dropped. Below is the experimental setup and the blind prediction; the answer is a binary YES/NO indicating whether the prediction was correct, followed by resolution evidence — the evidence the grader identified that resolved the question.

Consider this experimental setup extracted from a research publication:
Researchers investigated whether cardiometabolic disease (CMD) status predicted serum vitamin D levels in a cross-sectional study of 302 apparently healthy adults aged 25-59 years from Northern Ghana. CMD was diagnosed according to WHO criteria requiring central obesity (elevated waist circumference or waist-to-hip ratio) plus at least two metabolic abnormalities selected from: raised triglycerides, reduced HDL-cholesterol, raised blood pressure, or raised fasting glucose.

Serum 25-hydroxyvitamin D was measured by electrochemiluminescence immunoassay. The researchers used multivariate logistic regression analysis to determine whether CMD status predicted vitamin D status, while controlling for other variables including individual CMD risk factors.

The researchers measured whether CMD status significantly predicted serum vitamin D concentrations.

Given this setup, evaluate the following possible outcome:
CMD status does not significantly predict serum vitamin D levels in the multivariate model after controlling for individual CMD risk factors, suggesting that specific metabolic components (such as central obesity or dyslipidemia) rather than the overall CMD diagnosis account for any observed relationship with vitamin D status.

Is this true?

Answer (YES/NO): YES